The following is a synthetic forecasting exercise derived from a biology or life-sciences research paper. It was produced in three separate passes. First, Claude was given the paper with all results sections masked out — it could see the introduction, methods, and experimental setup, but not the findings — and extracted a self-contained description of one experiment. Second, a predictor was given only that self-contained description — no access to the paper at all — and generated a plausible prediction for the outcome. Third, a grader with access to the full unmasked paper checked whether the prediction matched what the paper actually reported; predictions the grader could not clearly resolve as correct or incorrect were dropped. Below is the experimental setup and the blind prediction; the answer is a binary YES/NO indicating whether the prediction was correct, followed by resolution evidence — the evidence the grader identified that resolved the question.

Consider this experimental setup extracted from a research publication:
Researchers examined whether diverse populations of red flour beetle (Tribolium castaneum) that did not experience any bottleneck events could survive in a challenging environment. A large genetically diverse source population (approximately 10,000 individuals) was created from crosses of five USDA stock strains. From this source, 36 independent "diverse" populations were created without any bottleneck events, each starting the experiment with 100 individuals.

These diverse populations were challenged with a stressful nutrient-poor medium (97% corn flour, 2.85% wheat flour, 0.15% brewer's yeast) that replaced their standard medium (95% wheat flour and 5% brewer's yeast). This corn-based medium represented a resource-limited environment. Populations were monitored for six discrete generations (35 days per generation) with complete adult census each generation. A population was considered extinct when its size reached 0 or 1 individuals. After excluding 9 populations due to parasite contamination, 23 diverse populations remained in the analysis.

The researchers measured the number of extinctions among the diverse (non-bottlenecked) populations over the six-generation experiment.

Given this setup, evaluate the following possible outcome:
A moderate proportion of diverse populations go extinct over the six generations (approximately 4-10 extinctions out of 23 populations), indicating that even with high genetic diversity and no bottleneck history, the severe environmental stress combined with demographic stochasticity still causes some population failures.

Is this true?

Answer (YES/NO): NO